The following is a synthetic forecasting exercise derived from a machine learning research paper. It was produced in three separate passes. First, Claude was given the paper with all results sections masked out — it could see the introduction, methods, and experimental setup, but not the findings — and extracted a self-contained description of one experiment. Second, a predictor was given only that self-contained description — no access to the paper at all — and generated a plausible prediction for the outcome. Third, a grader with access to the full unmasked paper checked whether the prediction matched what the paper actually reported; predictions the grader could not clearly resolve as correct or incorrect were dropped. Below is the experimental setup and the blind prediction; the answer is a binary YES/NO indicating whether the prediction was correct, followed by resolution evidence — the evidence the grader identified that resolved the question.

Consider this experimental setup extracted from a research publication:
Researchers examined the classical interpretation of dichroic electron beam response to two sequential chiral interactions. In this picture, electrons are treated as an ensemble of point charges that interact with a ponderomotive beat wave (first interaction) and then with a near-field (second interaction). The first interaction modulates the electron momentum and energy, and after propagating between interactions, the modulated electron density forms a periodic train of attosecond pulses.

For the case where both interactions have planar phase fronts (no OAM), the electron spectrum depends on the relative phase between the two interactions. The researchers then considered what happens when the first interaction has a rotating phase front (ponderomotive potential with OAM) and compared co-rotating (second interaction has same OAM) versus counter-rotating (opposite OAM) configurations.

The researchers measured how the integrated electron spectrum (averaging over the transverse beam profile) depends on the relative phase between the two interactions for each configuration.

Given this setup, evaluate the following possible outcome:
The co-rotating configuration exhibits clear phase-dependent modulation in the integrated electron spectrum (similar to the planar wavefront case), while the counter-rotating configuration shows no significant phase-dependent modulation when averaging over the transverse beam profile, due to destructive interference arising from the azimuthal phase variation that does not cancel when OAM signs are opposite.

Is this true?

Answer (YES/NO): YES